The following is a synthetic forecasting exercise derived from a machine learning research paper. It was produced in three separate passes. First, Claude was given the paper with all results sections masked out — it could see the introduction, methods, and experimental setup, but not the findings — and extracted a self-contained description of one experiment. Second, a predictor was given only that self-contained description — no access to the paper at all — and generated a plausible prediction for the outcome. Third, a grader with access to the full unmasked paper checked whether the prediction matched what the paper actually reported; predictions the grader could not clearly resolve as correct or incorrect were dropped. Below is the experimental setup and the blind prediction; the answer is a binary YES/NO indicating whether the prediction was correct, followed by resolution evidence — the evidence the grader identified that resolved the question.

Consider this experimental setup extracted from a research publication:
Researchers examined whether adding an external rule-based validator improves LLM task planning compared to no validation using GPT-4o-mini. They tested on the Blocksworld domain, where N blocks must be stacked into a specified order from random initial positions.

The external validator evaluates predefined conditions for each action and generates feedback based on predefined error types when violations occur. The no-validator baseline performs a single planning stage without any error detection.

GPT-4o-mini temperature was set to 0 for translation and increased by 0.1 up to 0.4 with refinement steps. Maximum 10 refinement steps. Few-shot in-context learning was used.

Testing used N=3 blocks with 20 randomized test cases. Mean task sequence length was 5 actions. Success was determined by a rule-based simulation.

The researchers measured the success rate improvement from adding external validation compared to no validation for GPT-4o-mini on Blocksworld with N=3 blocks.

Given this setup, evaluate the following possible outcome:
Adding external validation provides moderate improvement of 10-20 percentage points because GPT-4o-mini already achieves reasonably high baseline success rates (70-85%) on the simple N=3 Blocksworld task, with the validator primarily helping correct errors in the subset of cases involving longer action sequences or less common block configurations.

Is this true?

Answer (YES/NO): YES